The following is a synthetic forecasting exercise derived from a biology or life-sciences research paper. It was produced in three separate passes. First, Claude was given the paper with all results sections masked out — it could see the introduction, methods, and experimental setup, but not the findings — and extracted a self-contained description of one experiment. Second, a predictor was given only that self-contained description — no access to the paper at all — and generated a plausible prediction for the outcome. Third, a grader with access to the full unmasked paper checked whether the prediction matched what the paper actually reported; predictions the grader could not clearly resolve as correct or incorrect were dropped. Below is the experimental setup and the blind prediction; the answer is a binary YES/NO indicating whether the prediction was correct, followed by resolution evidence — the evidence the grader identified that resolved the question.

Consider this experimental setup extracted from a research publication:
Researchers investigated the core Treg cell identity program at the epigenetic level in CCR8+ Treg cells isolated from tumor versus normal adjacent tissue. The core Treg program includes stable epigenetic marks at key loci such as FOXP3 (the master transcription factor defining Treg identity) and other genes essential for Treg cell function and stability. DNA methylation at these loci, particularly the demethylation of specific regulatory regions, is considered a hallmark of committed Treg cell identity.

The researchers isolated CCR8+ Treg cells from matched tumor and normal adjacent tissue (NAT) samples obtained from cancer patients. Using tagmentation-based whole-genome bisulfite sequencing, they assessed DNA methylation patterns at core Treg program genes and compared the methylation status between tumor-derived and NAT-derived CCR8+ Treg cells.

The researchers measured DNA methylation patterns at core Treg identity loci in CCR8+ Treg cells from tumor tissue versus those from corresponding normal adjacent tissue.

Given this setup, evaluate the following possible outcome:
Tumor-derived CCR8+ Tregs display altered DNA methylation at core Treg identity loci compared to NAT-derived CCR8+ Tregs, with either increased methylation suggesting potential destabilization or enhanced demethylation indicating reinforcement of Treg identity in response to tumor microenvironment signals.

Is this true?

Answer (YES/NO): NO